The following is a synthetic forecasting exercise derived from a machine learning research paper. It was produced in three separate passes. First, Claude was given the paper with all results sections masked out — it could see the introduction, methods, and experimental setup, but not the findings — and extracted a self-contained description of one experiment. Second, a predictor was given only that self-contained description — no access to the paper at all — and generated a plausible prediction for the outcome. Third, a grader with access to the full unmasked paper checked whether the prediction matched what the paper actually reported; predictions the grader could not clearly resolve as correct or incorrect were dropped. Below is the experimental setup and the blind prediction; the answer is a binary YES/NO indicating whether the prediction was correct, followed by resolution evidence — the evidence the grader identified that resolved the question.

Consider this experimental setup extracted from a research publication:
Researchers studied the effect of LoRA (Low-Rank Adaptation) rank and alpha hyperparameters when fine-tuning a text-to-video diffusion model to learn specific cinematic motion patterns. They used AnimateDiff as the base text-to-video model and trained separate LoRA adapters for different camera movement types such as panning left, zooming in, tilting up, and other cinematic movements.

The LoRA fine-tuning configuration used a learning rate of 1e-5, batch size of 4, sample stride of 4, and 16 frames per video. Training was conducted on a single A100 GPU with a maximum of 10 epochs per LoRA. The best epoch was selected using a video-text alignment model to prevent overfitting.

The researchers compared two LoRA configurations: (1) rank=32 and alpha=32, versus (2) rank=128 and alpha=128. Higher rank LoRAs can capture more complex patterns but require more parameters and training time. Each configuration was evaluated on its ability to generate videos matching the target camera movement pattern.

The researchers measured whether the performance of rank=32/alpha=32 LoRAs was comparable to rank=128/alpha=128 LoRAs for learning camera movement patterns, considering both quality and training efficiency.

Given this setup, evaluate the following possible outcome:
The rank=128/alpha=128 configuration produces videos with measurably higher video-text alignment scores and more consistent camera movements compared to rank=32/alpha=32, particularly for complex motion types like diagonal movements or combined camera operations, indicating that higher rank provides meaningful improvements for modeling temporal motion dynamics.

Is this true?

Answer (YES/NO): NO